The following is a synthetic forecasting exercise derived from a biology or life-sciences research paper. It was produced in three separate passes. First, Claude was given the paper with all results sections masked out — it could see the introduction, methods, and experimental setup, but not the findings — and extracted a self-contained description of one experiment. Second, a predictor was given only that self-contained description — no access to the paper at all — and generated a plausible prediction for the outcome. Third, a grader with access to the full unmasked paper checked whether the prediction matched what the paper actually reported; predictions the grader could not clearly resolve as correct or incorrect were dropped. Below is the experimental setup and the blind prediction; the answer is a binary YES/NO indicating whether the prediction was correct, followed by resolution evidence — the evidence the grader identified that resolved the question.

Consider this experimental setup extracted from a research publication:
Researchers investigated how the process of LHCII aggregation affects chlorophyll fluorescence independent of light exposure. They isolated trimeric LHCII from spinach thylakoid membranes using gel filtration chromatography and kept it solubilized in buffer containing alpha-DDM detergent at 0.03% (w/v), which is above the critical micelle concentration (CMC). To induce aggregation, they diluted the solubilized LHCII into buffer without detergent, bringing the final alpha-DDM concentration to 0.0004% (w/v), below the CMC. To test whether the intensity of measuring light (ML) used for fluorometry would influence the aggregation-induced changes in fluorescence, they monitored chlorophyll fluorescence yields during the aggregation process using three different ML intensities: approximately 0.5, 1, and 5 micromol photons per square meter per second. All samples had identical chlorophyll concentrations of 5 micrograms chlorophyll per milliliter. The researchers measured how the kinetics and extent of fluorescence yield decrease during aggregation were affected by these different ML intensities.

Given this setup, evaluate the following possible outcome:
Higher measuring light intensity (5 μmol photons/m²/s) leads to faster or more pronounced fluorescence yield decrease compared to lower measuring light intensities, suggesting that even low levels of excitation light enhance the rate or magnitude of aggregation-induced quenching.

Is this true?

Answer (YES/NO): NO